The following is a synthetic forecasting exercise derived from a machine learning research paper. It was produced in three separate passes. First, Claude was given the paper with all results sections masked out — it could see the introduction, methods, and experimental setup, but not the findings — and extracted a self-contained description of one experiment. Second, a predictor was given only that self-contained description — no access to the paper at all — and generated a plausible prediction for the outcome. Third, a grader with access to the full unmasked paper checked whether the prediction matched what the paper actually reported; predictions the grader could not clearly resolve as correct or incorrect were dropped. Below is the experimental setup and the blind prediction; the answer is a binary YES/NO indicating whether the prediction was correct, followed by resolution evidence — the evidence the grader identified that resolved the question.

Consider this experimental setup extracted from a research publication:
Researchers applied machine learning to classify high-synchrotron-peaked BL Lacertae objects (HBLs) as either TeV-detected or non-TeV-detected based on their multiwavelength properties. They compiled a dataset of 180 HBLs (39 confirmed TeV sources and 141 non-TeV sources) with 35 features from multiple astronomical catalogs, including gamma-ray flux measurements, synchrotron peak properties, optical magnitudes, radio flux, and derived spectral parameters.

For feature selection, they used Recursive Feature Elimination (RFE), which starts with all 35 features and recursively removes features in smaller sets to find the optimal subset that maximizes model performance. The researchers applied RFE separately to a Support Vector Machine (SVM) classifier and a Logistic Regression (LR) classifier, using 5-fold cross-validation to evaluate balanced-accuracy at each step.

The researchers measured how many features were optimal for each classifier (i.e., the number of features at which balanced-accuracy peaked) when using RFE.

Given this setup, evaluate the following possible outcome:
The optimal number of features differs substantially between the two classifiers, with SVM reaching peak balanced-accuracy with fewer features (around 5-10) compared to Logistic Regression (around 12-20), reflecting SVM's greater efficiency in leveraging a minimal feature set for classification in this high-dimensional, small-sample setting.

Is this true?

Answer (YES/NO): NO